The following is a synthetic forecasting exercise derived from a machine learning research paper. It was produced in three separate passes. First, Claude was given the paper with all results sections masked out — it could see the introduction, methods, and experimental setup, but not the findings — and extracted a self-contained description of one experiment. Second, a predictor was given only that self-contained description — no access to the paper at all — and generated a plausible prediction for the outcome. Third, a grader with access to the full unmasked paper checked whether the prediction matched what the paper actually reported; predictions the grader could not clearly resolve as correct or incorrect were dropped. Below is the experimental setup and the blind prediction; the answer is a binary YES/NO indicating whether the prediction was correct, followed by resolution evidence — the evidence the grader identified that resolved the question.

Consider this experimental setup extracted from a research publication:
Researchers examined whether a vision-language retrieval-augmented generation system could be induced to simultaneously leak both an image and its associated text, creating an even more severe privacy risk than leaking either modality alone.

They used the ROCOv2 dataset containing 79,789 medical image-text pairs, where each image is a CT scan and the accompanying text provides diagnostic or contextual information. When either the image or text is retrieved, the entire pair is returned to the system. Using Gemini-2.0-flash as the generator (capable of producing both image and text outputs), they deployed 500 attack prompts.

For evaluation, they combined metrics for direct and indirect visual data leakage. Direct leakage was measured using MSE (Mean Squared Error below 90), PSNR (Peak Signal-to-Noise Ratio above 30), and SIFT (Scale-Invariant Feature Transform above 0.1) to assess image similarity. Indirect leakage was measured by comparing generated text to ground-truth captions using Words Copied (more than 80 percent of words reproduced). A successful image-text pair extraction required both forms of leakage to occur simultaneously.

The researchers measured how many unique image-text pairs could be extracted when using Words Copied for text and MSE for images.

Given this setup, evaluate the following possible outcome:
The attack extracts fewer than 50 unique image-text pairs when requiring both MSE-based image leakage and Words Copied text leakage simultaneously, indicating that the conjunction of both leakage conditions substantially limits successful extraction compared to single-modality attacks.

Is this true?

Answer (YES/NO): NO